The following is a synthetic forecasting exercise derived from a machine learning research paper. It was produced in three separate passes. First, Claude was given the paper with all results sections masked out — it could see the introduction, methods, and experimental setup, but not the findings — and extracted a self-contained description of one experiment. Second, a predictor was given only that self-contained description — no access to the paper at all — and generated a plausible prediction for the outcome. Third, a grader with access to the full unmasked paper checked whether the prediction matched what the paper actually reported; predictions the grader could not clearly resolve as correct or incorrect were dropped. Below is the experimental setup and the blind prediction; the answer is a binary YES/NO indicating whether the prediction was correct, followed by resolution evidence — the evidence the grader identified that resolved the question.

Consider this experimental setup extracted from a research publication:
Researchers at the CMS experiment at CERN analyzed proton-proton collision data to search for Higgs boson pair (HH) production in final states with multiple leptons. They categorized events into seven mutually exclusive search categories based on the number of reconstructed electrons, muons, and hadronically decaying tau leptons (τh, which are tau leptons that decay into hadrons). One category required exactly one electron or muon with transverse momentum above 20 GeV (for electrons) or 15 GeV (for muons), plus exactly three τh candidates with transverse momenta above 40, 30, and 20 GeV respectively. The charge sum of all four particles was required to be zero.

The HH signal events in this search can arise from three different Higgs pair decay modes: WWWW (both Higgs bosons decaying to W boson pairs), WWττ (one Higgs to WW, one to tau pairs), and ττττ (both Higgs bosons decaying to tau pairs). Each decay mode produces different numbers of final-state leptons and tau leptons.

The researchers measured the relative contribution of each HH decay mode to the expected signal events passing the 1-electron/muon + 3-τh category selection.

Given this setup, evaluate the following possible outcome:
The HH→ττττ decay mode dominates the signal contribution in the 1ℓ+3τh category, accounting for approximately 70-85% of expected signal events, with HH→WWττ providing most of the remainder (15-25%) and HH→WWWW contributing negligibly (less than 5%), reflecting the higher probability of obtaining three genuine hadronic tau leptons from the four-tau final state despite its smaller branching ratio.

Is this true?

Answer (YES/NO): NO